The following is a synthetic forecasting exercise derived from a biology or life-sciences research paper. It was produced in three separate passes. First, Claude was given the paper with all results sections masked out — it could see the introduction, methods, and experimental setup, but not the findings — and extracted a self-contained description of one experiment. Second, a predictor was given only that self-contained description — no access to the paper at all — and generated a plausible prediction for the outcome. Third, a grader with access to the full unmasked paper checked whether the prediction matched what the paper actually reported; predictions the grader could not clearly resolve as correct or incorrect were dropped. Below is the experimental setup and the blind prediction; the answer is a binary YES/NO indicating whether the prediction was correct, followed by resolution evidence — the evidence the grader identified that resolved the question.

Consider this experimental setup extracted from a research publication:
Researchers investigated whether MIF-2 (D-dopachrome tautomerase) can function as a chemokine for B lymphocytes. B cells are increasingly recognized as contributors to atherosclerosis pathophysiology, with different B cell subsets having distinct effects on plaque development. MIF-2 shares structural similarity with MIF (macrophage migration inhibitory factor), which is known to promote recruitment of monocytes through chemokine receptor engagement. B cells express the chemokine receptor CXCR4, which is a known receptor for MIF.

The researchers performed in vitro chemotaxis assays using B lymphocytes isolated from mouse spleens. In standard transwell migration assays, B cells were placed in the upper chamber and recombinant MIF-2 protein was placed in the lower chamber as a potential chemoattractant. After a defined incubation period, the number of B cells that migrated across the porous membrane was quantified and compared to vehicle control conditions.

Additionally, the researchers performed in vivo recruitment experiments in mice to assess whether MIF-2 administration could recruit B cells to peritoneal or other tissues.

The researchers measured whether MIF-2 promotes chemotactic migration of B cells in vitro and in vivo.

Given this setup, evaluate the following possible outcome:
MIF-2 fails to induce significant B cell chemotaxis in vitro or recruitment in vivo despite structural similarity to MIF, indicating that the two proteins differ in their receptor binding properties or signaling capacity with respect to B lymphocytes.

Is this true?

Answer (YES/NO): NO